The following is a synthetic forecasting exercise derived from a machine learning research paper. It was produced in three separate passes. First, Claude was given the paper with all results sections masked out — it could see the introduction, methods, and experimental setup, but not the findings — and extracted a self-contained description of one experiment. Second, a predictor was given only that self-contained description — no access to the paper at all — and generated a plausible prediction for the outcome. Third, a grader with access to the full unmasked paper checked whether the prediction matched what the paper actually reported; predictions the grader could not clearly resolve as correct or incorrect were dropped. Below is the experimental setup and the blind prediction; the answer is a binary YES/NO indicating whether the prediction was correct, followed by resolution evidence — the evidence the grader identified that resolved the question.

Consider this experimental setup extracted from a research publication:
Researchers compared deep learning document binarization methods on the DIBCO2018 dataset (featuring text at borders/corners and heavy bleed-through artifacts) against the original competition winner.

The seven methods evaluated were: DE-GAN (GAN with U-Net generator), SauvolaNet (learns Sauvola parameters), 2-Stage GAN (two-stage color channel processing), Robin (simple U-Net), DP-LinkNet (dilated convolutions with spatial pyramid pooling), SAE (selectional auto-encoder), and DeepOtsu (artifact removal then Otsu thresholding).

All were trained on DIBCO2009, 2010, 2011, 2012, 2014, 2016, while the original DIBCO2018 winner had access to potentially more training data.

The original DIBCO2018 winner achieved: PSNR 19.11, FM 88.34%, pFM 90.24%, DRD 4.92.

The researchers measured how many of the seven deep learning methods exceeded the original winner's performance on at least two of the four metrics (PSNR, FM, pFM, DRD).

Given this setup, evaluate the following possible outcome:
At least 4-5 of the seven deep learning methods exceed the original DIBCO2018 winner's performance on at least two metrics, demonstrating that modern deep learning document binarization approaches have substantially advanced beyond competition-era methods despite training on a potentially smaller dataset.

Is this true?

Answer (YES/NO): NO